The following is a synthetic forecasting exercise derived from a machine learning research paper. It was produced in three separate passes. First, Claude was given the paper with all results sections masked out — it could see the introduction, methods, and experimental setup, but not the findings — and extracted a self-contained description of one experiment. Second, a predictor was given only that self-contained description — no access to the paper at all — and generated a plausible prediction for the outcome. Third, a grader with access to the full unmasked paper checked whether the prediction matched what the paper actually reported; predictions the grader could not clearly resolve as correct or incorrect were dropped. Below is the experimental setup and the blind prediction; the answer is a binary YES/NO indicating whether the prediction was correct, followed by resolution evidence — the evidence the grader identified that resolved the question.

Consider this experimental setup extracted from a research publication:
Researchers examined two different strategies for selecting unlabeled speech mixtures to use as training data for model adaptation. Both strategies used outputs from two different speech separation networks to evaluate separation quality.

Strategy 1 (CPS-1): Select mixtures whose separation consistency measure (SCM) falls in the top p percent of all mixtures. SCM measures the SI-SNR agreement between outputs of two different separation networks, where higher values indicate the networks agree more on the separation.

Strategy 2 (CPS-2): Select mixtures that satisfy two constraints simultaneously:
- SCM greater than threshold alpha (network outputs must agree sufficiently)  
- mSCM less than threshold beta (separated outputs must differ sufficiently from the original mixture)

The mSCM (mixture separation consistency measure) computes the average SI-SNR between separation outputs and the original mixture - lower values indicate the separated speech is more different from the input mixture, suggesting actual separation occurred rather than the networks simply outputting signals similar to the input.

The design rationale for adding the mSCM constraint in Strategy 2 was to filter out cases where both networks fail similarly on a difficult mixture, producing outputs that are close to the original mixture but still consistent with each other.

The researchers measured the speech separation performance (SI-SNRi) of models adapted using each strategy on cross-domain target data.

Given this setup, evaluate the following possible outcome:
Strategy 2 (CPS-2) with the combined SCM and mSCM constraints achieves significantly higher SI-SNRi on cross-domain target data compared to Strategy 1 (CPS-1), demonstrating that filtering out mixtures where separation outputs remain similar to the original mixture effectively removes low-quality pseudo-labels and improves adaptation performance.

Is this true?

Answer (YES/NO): NO